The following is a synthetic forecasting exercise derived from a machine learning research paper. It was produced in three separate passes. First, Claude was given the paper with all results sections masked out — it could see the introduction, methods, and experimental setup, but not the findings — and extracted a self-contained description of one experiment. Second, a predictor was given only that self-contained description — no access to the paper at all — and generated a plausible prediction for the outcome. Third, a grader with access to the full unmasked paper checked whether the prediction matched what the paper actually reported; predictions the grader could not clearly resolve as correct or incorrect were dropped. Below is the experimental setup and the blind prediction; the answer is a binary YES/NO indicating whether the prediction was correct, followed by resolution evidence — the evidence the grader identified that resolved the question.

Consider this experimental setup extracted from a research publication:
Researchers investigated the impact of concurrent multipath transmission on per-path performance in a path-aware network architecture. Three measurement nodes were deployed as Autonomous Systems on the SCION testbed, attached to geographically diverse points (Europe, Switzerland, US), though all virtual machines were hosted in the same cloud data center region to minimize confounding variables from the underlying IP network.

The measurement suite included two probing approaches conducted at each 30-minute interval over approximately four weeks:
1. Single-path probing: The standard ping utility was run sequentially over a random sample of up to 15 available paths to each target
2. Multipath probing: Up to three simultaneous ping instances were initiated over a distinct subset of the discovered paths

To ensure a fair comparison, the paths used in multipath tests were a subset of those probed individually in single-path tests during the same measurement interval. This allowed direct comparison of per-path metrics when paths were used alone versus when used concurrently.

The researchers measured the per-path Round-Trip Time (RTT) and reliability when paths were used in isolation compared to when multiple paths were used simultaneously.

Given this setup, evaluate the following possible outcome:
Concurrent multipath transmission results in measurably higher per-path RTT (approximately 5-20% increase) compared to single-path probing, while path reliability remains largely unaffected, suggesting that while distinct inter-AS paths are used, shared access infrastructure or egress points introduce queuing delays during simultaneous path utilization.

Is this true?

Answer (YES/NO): NO